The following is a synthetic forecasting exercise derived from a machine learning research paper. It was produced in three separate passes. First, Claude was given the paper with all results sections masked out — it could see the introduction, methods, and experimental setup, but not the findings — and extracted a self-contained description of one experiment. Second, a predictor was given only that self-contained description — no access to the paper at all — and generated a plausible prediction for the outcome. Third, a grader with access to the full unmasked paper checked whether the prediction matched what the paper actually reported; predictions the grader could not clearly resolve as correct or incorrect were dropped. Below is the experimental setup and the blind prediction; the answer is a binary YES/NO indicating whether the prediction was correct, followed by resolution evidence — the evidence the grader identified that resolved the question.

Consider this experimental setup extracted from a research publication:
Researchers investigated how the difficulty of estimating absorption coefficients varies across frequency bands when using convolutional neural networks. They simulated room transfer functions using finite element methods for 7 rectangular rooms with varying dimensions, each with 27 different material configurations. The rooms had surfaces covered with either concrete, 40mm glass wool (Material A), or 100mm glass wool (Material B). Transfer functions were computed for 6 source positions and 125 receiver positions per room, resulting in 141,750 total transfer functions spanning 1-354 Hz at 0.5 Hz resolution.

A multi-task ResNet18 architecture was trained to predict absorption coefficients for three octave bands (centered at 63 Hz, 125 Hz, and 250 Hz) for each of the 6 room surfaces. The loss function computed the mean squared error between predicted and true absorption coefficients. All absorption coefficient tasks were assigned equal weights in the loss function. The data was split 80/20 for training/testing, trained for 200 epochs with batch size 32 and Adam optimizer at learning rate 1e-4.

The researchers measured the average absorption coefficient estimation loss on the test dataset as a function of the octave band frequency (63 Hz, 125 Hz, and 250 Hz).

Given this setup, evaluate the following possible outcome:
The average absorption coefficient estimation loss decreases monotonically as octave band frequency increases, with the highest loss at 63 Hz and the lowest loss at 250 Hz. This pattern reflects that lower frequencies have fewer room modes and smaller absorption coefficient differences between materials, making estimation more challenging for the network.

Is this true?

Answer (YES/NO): NO